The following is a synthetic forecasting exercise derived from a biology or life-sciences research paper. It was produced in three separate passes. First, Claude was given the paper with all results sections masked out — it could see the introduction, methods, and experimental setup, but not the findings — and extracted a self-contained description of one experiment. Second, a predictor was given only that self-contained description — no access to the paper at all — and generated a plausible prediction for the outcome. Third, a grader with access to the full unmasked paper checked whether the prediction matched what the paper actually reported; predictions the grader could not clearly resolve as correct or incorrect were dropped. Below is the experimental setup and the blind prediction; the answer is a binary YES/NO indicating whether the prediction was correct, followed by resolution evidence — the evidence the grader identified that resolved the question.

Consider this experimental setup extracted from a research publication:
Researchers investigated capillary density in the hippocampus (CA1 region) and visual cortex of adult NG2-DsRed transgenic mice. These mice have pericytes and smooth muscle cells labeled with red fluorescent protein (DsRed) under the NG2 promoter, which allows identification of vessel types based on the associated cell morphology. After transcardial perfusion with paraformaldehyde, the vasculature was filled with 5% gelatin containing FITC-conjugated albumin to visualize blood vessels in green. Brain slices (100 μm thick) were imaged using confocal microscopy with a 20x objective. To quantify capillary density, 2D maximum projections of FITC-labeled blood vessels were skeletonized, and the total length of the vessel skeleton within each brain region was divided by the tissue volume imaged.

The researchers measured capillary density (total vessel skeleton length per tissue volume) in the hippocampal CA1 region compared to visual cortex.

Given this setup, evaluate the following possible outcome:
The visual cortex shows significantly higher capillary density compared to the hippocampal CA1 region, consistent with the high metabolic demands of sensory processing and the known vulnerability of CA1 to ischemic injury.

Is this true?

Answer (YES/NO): YES